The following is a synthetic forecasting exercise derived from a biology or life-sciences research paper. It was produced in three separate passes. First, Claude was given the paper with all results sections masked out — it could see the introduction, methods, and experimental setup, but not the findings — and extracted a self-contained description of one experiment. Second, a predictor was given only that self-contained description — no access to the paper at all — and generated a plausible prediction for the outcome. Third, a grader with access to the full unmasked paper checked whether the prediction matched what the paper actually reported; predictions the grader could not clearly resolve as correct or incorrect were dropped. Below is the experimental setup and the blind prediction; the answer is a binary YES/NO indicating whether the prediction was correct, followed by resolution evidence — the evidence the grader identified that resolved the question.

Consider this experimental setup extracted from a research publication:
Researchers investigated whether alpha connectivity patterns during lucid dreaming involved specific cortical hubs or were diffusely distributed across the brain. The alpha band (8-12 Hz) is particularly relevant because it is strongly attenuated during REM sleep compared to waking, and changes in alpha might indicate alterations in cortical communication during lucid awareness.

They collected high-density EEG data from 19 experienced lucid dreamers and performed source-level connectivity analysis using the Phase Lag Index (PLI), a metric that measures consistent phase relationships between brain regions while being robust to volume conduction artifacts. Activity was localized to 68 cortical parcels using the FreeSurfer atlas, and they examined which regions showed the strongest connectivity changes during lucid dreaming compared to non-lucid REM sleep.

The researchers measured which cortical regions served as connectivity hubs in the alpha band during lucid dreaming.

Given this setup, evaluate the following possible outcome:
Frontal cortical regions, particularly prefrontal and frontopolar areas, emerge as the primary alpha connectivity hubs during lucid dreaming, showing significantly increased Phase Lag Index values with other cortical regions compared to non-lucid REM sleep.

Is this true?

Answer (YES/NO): NO